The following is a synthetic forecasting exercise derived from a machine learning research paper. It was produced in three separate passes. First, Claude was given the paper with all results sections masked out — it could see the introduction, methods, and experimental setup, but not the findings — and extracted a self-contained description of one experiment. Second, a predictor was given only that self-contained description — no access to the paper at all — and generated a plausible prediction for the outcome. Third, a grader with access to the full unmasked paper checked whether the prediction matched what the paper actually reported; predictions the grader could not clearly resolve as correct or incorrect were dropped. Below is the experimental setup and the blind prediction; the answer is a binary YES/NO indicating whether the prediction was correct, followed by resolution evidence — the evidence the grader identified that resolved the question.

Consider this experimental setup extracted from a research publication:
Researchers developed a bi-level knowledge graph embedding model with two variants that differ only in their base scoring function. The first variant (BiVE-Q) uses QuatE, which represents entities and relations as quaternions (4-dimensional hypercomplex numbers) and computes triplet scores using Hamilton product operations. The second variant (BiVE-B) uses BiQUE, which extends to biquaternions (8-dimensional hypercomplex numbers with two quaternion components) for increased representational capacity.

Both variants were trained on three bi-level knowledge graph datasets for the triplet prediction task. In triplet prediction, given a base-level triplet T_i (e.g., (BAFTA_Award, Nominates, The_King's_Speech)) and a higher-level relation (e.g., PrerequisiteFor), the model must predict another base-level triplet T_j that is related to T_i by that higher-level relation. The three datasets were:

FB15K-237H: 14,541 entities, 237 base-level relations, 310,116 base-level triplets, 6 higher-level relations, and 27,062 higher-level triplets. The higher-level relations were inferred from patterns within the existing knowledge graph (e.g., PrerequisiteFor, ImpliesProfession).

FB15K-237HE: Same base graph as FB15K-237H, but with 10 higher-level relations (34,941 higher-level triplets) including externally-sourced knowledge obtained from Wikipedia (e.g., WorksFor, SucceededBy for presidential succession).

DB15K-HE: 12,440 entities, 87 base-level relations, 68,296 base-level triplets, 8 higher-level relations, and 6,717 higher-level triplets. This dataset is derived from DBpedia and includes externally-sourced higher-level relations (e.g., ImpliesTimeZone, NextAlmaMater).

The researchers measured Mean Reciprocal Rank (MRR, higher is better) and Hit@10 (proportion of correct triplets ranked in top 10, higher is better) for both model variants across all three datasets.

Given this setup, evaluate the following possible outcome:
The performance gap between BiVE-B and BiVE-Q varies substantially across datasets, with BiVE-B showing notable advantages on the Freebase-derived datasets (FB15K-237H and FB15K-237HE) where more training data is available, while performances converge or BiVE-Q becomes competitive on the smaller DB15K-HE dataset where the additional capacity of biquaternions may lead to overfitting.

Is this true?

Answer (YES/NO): NO